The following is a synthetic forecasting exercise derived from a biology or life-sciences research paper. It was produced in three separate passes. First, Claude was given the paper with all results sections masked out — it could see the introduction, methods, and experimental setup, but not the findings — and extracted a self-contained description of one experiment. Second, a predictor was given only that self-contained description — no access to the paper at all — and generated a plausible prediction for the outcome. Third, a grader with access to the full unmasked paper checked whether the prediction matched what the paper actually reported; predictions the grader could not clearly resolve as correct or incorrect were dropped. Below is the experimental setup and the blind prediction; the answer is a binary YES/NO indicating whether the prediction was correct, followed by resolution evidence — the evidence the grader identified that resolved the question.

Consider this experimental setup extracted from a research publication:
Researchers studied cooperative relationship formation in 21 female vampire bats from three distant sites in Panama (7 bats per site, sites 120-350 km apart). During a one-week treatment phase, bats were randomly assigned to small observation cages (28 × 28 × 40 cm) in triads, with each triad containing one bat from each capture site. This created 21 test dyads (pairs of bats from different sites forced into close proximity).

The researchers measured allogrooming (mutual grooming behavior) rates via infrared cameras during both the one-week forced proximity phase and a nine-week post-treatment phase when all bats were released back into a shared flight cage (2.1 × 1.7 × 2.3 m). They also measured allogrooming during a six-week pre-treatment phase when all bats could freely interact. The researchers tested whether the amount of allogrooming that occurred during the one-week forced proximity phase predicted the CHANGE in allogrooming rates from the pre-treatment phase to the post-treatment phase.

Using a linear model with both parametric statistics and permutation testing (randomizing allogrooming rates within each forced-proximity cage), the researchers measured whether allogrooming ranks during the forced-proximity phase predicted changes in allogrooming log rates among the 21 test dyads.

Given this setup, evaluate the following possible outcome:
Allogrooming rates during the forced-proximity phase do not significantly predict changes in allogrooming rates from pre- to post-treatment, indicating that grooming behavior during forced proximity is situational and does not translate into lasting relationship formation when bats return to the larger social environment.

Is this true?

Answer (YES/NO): NO